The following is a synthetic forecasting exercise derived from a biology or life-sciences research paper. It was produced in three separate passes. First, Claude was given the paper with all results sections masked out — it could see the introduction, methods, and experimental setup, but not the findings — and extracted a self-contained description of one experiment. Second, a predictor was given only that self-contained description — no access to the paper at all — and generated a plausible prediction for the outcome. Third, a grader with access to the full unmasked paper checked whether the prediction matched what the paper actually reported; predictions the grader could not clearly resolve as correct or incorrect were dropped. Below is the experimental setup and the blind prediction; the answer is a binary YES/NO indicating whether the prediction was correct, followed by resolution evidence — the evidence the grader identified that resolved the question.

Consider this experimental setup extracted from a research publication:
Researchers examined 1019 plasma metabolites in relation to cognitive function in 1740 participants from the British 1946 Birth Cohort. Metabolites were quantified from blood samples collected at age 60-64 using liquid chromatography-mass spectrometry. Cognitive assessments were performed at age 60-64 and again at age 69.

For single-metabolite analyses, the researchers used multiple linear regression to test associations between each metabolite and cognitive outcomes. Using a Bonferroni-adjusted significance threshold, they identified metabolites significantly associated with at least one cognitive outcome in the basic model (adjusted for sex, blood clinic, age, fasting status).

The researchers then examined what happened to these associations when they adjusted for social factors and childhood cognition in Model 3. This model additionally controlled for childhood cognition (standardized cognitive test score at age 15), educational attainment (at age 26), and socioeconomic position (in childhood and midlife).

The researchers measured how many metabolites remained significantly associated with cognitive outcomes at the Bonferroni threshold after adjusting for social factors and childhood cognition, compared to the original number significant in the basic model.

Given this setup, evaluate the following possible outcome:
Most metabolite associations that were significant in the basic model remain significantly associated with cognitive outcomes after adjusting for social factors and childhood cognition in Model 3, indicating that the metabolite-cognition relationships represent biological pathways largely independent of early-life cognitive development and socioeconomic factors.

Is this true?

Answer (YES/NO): NO